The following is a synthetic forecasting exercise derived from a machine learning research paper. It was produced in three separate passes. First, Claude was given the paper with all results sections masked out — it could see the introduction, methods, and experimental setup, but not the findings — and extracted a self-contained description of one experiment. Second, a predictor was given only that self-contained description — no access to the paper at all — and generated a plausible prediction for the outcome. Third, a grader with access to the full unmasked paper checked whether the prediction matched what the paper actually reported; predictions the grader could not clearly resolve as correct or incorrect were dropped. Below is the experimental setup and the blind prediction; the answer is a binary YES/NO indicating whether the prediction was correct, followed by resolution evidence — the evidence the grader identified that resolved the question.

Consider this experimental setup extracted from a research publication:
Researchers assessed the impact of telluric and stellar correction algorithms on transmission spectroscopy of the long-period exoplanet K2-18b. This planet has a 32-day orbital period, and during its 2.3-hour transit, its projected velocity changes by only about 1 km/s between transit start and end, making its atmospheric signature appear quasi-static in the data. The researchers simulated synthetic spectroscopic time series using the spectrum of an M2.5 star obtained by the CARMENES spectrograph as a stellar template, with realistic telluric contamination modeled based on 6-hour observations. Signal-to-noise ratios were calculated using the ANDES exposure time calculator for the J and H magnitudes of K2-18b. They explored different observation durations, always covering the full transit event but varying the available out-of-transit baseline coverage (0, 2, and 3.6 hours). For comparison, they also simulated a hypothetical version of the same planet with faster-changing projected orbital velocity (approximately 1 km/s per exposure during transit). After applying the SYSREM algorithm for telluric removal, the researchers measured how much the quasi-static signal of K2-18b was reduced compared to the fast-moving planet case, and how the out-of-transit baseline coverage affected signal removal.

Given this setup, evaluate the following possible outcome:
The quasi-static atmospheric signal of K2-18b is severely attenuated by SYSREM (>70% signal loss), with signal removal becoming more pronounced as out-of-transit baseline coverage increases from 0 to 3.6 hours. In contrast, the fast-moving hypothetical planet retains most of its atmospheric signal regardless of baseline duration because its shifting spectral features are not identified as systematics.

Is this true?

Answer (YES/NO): NO